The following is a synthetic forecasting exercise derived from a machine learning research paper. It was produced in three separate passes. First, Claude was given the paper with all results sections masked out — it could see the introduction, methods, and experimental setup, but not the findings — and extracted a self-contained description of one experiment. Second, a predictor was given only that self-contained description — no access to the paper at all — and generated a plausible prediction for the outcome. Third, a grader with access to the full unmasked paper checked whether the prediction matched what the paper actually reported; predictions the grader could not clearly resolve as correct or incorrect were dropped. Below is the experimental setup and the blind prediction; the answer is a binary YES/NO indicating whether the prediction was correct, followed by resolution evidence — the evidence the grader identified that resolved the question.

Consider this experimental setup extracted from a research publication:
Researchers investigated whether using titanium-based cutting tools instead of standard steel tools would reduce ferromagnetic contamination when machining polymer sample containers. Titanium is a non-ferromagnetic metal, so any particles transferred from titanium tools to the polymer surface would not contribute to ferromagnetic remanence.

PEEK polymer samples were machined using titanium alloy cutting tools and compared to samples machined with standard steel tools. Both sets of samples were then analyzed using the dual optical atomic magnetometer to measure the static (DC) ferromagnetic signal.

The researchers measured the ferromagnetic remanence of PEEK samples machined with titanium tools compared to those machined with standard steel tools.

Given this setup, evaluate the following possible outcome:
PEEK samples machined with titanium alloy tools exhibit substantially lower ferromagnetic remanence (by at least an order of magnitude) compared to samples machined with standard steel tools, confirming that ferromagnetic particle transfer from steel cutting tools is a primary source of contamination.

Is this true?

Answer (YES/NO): YES